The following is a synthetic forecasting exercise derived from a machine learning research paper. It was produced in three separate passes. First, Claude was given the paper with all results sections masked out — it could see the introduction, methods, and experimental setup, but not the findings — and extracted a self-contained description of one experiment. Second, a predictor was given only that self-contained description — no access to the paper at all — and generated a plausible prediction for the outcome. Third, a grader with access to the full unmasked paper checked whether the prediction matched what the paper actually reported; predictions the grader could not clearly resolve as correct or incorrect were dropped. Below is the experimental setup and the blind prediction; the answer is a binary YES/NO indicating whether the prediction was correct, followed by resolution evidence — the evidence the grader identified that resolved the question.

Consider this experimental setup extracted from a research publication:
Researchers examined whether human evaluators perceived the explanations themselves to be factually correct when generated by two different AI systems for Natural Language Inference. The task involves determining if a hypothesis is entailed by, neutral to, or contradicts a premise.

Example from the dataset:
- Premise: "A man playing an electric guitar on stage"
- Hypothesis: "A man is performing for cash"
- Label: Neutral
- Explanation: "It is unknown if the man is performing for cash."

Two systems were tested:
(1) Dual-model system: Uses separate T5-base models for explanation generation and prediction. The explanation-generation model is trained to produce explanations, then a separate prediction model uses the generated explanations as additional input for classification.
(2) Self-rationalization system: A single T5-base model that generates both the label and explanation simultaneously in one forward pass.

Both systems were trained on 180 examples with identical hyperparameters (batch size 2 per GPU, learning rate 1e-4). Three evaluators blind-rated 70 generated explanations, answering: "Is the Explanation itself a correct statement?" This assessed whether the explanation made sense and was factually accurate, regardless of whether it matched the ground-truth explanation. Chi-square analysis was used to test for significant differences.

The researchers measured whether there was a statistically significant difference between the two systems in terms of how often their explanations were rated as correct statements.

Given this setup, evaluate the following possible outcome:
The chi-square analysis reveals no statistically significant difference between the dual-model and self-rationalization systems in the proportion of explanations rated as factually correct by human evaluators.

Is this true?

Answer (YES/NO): YES